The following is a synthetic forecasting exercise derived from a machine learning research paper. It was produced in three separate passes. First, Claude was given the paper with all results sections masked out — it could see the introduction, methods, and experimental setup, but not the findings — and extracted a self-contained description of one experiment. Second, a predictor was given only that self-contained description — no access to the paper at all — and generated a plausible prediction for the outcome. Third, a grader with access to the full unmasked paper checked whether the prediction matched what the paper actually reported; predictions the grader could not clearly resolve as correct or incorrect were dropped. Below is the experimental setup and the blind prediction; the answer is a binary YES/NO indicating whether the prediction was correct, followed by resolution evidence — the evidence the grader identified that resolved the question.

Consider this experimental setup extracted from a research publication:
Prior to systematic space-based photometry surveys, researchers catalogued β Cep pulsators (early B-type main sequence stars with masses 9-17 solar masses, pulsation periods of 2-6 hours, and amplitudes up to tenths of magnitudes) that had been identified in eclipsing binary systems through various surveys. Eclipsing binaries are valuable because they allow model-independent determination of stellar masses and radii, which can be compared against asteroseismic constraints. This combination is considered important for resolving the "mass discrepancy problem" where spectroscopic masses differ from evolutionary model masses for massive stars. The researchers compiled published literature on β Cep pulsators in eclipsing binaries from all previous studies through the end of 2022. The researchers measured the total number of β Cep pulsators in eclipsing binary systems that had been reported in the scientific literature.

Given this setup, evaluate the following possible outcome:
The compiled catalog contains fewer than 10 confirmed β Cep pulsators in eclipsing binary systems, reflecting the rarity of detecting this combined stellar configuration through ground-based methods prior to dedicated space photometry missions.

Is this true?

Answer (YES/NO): NO